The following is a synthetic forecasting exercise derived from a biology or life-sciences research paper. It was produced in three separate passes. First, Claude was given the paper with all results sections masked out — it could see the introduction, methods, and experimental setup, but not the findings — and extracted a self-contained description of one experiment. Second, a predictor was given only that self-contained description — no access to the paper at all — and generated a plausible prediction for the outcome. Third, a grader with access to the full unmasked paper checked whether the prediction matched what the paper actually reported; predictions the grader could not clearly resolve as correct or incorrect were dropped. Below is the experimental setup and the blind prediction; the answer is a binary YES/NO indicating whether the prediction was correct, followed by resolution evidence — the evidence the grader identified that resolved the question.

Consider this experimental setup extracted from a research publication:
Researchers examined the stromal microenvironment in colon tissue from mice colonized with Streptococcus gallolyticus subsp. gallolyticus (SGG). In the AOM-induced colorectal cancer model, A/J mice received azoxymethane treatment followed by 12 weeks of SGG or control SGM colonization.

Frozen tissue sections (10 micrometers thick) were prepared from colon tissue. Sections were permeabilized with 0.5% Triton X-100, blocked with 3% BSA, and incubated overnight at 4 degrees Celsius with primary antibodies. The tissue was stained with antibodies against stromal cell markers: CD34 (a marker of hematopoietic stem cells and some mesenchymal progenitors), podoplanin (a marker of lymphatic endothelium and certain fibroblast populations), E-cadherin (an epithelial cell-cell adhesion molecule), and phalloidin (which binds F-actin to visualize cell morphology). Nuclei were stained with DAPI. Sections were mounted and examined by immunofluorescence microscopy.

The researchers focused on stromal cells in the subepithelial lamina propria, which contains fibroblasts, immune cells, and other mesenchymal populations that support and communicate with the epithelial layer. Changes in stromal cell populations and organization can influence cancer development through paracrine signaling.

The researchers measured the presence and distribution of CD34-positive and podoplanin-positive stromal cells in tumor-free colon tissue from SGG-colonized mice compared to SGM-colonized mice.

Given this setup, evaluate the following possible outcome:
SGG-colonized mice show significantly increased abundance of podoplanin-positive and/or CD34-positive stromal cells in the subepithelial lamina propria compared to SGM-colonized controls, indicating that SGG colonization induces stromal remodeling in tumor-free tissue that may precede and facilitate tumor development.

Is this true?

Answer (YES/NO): YES